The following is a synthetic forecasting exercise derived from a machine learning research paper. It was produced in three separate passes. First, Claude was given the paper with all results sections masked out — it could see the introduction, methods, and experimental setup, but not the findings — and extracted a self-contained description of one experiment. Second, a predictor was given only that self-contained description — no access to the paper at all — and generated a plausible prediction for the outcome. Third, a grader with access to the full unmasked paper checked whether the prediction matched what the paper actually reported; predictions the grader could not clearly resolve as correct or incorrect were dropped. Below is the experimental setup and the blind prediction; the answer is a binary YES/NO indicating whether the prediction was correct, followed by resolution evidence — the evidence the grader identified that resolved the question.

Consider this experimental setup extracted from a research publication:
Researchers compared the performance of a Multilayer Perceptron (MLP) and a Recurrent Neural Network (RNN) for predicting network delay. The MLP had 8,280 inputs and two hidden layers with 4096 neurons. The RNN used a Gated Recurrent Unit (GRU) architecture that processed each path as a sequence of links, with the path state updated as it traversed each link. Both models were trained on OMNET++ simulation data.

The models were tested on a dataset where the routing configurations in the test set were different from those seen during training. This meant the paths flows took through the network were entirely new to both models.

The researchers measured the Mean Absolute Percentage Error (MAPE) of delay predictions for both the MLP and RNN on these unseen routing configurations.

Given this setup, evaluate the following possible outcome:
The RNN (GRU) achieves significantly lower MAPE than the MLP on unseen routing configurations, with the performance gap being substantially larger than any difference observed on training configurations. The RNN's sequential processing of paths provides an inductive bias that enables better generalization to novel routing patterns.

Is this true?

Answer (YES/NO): YES